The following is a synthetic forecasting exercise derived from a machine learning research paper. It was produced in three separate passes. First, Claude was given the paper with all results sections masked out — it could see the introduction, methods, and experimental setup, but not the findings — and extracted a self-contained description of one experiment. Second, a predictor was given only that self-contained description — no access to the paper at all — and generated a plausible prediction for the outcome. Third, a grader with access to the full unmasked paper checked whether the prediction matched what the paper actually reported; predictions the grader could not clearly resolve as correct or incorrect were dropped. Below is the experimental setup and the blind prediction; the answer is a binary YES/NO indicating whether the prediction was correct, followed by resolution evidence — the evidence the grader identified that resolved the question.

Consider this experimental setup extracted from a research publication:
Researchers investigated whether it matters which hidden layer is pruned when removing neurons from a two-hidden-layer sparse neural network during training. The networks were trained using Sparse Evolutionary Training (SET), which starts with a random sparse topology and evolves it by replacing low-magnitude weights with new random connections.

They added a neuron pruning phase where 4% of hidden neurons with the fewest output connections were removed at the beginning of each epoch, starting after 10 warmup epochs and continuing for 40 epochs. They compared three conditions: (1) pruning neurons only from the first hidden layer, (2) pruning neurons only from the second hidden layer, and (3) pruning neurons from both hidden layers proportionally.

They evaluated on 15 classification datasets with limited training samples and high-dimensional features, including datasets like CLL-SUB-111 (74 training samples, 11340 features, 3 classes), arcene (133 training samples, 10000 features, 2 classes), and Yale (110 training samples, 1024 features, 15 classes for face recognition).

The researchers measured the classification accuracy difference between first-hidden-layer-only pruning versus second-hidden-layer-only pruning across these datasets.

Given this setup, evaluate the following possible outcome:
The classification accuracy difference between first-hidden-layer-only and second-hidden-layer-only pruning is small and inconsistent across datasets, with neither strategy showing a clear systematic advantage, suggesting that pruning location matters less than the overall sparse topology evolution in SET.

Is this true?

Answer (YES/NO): NO